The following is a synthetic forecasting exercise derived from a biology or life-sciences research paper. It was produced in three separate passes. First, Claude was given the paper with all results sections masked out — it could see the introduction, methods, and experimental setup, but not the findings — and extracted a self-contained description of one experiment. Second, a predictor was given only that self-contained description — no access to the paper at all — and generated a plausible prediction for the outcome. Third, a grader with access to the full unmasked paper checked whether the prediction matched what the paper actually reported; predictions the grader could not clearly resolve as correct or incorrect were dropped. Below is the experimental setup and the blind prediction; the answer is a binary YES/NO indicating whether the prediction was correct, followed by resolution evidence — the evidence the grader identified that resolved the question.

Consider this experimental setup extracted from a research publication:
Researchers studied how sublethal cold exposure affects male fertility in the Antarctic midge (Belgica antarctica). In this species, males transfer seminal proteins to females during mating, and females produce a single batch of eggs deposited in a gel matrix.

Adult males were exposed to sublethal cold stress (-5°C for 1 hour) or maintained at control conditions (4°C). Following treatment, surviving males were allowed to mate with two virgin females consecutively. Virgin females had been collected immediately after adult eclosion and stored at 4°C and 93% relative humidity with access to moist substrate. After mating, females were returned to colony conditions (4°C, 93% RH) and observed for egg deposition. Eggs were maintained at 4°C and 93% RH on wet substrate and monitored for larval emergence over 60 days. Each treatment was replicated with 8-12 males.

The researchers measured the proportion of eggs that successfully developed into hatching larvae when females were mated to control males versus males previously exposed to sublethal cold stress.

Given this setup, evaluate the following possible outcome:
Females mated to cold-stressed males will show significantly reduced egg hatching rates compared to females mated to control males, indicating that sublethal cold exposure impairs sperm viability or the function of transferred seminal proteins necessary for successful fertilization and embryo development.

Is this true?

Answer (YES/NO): YES